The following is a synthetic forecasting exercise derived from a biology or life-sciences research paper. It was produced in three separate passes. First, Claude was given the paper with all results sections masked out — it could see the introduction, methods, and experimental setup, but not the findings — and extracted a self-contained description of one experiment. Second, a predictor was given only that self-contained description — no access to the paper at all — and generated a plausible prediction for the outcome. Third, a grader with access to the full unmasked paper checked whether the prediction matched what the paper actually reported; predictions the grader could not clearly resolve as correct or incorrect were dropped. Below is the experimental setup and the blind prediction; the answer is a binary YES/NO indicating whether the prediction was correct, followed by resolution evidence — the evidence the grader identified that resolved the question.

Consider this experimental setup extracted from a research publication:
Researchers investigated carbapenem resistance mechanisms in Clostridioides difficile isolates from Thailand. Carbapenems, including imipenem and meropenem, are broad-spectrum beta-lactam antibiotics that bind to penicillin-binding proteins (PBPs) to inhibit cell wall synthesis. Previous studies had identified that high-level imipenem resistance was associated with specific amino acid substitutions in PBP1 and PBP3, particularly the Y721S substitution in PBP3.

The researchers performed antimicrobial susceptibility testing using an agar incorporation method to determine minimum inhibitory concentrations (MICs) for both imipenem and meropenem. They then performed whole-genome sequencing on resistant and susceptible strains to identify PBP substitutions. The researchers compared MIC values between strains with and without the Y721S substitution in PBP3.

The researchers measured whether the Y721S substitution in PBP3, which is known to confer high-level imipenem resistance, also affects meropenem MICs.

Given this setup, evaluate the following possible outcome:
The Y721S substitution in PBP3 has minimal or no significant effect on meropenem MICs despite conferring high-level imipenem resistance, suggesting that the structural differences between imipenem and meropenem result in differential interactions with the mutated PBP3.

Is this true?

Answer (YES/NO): NO